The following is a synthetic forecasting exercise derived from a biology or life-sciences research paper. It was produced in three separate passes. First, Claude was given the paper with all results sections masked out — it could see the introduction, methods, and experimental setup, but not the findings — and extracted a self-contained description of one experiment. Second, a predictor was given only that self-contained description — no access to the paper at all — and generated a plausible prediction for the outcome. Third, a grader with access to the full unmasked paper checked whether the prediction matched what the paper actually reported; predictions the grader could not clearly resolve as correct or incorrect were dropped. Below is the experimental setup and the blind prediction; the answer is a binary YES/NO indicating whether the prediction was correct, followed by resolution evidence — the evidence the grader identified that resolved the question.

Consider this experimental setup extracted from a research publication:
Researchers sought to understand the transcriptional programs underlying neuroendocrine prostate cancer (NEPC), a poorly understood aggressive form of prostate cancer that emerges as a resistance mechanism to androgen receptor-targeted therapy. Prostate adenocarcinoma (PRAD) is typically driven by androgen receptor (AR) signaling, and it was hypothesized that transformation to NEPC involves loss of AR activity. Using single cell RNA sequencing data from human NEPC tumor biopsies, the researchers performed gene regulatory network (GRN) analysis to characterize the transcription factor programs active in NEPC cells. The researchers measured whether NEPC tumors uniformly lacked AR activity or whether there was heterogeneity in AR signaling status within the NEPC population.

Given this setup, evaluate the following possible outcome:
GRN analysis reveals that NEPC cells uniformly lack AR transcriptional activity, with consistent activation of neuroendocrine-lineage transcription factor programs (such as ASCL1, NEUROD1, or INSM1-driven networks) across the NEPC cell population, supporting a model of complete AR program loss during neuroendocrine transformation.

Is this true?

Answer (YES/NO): NO